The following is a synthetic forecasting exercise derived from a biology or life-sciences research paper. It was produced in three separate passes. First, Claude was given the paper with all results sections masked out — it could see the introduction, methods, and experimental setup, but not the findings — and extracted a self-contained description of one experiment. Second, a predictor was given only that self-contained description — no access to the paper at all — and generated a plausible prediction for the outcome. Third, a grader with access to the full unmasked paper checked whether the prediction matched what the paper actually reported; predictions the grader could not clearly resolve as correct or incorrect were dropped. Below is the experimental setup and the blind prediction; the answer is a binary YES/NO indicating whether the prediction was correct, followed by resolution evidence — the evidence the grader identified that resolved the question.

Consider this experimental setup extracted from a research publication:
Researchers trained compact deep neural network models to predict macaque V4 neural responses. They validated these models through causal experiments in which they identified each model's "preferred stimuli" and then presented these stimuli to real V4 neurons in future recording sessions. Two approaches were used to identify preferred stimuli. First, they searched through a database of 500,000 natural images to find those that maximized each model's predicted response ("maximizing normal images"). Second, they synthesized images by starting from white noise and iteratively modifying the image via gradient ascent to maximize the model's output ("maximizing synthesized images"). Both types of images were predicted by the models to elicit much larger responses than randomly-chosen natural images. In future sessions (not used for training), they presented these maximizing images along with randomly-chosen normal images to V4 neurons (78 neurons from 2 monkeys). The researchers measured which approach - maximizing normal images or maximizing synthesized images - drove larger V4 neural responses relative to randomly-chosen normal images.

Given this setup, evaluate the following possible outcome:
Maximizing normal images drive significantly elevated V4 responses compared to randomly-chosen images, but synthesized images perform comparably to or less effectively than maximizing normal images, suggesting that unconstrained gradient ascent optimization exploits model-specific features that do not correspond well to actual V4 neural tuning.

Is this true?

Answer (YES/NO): YES